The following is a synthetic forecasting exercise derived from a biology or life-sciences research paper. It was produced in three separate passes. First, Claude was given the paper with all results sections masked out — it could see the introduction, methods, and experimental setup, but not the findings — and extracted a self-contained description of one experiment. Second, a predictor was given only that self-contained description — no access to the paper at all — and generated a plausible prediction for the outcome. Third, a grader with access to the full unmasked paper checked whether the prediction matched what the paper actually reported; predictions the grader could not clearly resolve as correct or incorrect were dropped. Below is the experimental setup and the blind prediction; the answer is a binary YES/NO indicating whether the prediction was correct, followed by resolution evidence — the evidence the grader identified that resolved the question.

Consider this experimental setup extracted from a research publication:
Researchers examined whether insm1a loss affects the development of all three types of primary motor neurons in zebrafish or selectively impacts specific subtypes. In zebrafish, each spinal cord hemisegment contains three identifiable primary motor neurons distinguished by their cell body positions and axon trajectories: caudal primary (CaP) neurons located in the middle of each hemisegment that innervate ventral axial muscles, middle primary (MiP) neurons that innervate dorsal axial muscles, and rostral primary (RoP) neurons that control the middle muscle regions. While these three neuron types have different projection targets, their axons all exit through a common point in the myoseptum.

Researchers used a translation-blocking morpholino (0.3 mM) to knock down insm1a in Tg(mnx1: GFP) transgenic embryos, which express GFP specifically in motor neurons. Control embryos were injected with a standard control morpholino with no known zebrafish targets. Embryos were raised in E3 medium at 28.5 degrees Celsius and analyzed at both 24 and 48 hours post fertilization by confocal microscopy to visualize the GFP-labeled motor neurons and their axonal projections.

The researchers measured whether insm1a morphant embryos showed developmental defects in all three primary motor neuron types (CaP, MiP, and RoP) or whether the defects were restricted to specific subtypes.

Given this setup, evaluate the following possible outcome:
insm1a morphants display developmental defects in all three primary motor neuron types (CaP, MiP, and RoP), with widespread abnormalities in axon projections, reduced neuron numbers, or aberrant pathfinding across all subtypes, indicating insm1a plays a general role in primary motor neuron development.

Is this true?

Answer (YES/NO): NO